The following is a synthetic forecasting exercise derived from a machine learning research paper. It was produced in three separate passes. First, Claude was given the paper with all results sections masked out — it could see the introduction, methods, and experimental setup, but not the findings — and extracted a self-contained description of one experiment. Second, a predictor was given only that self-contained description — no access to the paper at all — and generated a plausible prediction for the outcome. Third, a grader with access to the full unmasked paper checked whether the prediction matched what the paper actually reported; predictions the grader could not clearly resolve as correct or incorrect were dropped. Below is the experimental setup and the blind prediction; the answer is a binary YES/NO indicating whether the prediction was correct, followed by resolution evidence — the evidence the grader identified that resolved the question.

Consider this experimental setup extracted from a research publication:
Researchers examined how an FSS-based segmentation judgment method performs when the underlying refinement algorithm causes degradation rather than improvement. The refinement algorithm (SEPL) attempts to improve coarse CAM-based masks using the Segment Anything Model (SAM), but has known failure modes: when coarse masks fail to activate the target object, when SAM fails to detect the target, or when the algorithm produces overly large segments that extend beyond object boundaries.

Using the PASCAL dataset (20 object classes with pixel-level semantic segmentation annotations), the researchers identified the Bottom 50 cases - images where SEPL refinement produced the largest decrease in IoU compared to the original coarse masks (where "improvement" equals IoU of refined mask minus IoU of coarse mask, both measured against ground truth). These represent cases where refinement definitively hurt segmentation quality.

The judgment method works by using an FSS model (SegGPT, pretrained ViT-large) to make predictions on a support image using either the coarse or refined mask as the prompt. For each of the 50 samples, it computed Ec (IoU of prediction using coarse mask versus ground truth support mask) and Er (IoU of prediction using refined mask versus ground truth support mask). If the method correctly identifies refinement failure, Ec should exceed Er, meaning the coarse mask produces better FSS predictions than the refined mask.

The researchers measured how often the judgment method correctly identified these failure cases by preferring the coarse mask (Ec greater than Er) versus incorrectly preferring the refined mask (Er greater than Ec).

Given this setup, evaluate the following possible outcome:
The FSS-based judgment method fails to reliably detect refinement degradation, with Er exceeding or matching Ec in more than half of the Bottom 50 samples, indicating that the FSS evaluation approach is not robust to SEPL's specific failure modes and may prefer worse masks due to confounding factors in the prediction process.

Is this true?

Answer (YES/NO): NO